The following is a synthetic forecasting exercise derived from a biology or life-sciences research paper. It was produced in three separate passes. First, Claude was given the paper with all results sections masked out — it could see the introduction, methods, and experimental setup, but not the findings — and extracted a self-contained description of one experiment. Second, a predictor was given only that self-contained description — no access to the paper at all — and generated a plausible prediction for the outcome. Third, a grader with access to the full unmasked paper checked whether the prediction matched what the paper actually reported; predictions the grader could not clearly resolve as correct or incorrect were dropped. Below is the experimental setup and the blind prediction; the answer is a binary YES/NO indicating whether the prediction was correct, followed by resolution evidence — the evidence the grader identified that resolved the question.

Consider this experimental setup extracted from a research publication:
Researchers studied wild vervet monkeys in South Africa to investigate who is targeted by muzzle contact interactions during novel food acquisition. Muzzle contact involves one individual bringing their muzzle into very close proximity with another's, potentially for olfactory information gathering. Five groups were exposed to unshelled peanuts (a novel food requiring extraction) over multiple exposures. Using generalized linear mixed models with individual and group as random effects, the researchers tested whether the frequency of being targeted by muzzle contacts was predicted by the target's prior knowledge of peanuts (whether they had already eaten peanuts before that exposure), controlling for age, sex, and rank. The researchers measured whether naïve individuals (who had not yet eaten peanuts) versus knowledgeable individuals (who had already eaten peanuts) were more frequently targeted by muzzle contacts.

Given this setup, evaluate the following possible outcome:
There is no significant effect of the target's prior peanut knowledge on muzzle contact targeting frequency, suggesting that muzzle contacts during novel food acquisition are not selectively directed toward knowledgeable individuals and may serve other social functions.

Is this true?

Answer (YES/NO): NO